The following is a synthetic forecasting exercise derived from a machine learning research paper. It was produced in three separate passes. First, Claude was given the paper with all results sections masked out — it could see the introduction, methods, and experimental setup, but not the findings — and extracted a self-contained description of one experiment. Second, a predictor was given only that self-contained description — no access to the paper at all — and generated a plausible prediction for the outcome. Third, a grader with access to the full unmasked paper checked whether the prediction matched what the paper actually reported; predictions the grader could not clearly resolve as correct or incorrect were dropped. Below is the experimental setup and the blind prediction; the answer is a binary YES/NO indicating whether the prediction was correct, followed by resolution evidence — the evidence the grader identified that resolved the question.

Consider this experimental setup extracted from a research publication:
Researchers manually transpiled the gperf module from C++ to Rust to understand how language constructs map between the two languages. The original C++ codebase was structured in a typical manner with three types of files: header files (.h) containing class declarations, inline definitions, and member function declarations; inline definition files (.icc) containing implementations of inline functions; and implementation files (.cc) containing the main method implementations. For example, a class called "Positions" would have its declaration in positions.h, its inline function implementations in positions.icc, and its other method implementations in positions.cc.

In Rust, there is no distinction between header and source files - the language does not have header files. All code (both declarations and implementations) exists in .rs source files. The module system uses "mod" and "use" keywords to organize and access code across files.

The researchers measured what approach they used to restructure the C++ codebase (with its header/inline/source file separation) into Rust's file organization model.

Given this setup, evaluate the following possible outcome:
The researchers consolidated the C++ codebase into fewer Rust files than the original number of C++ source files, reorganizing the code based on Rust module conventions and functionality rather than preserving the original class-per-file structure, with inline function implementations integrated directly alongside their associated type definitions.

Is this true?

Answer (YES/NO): NO